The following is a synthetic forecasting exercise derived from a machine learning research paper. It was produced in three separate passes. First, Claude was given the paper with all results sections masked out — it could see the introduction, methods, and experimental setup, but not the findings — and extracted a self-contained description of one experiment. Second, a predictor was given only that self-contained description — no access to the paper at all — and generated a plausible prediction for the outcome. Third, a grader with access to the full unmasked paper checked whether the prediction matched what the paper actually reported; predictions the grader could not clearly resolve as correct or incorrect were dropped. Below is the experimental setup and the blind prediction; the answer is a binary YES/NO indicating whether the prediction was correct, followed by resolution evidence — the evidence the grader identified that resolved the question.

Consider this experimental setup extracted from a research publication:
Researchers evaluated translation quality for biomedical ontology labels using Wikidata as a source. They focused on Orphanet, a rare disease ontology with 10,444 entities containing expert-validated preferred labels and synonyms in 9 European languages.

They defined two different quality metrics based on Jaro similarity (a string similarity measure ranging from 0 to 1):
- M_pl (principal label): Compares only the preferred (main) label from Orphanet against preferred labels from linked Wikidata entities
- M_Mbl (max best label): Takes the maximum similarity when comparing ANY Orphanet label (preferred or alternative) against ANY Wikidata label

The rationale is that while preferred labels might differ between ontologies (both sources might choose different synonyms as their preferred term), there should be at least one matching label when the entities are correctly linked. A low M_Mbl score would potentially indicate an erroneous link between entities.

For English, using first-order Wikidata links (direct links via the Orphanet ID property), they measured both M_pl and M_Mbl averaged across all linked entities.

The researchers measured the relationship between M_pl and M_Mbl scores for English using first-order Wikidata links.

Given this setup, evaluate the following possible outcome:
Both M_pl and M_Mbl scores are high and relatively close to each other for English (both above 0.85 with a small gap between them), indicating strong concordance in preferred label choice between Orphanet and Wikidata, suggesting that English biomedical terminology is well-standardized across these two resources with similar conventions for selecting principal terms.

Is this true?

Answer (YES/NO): NO